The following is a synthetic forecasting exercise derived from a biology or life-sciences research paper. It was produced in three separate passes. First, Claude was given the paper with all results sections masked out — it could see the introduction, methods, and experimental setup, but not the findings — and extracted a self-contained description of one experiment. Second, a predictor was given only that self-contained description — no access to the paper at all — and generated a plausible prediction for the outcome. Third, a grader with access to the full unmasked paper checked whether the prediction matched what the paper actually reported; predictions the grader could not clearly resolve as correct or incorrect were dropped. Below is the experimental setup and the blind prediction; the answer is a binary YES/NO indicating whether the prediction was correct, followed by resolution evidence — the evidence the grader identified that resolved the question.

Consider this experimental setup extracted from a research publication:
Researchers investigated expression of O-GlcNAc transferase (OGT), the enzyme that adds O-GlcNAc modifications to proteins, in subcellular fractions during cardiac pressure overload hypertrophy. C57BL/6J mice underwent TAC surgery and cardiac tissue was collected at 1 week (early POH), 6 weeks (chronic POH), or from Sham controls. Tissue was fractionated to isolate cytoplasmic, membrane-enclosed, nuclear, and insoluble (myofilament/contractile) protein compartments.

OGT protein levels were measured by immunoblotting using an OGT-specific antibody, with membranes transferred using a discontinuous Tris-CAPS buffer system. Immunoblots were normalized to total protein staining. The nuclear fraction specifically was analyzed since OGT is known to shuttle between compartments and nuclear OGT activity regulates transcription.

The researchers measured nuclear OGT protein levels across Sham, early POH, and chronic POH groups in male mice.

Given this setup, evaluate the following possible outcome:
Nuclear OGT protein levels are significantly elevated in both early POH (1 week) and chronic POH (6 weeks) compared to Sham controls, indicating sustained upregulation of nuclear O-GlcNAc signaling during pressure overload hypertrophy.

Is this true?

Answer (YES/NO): NO